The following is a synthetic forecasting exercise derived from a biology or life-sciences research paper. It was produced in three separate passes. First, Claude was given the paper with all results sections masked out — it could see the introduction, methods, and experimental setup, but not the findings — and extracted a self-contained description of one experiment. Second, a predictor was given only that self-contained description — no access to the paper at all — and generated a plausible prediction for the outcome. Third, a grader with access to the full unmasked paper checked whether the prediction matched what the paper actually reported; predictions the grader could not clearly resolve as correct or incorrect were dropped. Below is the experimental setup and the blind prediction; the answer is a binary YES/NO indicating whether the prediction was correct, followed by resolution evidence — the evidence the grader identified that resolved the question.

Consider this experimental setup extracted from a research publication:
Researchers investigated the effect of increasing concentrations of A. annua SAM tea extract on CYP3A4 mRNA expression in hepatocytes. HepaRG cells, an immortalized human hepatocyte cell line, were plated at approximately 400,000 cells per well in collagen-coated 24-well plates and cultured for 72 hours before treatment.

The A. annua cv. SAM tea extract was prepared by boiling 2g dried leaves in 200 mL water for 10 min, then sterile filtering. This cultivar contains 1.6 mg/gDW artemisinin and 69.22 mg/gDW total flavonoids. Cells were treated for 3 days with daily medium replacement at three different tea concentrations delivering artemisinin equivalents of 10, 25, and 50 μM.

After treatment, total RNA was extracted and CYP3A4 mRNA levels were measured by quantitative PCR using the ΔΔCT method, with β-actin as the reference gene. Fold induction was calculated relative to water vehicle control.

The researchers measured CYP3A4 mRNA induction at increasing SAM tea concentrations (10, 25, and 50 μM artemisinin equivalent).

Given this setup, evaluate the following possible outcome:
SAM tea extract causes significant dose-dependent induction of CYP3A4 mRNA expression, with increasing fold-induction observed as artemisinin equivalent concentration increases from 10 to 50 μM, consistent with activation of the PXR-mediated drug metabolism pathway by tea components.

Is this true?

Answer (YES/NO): NO